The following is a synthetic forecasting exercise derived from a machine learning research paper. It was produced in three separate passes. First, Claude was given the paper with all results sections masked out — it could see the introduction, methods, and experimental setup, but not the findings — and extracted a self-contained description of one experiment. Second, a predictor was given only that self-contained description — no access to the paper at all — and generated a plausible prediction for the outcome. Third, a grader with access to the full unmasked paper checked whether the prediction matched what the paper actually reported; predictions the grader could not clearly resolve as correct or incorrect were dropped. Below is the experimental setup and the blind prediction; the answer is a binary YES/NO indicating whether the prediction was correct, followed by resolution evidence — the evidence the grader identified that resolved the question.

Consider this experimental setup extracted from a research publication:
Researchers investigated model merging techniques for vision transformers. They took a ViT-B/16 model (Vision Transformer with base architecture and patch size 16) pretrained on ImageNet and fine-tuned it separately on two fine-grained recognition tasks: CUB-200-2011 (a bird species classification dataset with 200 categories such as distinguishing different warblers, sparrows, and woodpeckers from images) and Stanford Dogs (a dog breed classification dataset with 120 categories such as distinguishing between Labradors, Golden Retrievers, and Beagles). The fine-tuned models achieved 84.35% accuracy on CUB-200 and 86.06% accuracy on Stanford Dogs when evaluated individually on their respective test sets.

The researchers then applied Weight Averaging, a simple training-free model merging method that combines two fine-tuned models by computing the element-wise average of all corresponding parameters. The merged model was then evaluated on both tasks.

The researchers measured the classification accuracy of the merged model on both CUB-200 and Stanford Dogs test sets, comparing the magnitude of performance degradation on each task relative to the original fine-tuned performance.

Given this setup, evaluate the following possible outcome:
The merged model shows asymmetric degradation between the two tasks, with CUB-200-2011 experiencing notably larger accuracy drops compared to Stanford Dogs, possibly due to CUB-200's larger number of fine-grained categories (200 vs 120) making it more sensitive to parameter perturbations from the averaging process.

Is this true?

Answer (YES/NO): YES